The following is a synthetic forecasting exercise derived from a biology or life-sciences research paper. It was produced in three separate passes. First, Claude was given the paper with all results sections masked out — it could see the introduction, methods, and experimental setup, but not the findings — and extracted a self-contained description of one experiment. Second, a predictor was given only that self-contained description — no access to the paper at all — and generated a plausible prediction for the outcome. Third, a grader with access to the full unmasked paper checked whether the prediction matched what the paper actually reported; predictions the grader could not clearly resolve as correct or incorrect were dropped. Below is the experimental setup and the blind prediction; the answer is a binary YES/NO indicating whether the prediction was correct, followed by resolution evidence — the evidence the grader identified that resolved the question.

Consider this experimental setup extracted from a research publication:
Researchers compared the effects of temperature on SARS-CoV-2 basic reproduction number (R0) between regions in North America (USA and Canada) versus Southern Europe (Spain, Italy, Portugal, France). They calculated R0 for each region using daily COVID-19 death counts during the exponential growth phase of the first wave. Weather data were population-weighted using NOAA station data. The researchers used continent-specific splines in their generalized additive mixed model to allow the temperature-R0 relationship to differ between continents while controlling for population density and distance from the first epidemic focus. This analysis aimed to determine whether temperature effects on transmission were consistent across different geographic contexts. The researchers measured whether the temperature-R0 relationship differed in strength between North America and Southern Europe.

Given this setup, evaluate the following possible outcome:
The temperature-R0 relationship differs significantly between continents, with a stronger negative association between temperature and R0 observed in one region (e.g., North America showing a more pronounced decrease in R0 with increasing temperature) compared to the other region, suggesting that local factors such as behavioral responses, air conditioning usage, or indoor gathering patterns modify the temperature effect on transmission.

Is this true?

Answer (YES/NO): YES